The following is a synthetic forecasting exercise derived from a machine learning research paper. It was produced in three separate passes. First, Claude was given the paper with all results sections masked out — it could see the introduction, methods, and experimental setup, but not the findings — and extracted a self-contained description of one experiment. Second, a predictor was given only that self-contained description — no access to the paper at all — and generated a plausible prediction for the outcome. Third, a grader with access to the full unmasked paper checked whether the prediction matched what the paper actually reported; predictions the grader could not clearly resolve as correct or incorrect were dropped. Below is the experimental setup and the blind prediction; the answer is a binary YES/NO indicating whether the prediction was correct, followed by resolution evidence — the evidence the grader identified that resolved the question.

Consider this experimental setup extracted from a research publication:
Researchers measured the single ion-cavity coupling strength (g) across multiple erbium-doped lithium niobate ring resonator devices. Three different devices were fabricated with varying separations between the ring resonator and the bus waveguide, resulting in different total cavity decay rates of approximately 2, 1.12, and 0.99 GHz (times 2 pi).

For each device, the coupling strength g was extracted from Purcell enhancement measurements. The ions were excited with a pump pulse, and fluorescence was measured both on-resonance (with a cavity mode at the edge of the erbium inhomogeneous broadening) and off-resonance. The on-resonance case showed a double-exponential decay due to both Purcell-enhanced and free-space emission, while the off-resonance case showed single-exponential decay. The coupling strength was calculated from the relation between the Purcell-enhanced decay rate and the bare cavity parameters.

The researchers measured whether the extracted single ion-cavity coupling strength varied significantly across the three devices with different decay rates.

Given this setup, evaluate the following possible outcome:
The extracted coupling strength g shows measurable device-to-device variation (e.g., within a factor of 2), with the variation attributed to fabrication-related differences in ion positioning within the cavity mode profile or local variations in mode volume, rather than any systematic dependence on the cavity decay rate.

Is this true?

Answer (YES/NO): NO